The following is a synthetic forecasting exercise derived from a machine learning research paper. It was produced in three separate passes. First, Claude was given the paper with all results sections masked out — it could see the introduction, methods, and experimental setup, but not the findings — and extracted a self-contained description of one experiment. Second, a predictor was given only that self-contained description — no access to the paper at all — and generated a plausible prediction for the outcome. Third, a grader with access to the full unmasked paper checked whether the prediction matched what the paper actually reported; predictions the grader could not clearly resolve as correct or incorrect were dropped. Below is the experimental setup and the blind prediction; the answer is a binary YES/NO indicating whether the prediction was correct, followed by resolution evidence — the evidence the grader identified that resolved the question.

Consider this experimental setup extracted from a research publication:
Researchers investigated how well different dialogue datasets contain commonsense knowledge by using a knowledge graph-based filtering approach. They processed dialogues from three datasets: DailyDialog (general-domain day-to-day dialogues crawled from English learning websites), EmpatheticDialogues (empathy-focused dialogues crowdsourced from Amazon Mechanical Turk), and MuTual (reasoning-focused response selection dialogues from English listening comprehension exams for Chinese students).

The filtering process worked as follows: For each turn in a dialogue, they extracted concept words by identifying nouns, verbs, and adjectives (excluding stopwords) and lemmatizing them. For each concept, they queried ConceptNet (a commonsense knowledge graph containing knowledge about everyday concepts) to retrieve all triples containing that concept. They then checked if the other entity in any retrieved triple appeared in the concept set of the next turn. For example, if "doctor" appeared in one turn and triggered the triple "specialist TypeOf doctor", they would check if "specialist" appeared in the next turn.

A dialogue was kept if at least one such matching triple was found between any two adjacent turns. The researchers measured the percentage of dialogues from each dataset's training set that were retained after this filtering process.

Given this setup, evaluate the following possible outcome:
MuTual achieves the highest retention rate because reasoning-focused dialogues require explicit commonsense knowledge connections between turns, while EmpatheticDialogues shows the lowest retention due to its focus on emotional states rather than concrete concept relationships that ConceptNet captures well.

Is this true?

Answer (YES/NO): YES